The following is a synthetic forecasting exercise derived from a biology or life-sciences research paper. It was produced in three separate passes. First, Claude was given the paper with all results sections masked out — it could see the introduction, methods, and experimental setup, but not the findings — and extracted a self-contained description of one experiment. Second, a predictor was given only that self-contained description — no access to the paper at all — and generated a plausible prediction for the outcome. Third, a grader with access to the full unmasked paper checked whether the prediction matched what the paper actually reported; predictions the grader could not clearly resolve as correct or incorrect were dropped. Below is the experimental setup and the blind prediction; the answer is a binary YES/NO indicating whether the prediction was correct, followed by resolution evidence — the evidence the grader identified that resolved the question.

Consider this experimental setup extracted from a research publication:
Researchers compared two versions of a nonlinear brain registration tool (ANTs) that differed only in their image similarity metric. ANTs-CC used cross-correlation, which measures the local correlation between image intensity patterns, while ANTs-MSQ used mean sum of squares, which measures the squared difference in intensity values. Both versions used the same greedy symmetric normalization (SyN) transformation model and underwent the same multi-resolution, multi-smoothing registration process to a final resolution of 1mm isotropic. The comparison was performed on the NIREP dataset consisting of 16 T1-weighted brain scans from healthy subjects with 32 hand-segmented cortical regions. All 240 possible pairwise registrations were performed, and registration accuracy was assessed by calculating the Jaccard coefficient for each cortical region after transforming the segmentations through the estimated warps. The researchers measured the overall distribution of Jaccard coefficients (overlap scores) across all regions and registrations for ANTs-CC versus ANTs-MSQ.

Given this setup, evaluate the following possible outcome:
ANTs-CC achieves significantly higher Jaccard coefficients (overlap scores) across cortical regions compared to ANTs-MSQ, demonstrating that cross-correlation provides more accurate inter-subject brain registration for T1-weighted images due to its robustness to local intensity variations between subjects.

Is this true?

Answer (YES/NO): YES